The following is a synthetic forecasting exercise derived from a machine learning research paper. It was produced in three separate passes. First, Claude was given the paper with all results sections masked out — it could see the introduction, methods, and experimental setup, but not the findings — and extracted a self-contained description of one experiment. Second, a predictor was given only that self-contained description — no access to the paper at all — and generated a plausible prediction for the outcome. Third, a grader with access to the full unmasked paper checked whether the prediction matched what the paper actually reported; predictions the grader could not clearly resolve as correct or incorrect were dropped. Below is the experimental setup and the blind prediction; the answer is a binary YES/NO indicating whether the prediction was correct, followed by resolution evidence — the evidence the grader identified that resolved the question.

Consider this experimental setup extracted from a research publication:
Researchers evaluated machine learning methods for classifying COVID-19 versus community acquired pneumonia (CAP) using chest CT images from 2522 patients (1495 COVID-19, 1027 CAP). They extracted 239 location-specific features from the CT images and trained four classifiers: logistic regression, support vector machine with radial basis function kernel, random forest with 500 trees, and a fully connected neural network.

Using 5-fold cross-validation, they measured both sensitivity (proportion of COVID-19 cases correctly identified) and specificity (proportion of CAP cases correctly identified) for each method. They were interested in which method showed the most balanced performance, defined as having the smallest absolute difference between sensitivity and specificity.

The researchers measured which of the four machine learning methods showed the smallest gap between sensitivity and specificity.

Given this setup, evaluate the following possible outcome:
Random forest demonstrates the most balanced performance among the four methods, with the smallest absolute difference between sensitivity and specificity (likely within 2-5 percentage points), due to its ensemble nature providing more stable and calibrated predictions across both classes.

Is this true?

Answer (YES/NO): YES